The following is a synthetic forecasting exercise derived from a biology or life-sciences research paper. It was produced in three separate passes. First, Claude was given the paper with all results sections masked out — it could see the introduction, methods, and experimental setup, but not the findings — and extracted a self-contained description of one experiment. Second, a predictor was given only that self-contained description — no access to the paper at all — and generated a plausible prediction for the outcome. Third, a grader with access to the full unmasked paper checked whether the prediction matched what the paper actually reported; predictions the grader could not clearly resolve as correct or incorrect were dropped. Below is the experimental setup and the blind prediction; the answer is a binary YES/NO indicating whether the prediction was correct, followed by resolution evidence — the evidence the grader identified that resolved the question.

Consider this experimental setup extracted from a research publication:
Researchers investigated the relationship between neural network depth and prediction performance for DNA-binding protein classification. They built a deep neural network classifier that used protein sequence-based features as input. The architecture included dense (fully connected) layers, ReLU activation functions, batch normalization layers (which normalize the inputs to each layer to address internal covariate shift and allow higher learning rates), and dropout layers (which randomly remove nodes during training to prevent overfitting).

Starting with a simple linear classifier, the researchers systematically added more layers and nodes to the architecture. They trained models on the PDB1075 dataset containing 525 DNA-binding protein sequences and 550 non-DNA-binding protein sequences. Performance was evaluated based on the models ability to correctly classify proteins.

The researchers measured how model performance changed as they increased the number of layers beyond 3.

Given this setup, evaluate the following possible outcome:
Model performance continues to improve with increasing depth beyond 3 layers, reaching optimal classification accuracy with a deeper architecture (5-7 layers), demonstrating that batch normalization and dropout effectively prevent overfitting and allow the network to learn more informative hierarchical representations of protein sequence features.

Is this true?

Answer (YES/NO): NO